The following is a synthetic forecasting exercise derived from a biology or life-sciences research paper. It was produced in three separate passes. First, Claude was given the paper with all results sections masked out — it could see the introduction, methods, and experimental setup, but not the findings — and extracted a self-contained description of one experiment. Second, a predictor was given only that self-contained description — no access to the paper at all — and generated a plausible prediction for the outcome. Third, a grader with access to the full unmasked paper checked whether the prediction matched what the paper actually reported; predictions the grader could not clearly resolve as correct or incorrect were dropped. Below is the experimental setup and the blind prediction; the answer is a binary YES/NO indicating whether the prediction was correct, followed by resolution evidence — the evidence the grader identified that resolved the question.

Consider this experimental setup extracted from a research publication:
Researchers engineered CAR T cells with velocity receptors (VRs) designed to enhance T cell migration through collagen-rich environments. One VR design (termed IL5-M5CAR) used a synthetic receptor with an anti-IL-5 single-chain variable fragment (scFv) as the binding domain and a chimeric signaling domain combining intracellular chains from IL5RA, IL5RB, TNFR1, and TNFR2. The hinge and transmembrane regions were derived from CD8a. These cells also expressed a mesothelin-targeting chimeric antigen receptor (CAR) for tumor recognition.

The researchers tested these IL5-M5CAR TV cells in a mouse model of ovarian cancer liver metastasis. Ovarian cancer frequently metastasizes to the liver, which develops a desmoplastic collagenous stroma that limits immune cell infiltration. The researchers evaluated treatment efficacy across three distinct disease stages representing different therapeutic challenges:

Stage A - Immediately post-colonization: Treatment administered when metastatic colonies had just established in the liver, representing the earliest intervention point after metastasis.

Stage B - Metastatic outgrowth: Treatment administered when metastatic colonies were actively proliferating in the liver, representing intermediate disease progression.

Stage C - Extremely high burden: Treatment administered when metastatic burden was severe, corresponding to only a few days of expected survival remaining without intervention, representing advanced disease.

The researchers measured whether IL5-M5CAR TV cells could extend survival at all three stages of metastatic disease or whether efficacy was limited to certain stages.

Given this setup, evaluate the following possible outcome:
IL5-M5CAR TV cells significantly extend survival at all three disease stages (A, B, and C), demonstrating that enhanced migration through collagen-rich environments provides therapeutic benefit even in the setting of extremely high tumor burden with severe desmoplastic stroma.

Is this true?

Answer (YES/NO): YES